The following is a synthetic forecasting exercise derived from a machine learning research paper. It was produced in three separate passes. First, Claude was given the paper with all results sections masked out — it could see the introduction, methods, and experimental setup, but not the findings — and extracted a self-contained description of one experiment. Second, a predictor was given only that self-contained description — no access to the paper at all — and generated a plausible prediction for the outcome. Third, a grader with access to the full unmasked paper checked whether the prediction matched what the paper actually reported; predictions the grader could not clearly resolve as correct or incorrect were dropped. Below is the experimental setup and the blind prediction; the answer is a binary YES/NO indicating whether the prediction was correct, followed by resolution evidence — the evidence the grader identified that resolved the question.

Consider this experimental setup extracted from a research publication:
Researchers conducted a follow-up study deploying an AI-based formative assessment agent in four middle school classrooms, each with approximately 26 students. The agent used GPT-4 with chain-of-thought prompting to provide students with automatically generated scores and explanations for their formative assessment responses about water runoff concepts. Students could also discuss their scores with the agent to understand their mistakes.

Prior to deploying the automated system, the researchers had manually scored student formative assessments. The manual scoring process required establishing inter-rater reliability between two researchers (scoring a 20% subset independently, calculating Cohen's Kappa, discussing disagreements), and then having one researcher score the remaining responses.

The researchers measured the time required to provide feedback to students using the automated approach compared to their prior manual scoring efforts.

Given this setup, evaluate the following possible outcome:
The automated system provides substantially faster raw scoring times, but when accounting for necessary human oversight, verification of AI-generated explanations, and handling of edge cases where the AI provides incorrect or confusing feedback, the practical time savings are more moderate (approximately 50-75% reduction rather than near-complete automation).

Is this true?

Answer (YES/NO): NO